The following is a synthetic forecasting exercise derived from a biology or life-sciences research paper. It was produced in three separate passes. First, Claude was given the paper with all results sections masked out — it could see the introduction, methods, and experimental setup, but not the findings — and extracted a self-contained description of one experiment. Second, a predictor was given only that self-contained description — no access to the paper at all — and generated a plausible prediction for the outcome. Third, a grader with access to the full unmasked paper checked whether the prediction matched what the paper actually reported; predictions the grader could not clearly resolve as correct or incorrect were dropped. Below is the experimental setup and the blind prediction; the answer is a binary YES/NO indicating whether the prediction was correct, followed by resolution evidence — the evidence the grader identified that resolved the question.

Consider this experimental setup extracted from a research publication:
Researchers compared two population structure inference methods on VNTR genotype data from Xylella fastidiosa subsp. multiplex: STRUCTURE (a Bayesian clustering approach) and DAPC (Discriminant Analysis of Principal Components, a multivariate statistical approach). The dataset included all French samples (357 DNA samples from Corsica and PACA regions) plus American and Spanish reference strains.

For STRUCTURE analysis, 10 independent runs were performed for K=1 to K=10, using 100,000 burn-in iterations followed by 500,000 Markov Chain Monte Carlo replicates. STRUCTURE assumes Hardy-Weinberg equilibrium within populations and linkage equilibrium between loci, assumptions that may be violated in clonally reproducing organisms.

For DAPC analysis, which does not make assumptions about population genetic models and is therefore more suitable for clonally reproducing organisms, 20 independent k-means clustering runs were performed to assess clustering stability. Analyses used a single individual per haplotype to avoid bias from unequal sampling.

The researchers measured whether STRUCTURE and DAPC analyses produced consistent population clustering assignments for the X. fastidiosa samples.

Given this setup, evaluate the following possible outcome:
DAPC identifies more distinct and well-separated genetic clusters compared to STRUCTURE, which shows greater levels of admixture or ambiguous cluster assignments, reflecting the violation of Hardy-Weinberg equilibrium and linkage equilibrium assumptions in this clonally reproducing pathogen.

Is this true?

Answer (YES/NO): NO